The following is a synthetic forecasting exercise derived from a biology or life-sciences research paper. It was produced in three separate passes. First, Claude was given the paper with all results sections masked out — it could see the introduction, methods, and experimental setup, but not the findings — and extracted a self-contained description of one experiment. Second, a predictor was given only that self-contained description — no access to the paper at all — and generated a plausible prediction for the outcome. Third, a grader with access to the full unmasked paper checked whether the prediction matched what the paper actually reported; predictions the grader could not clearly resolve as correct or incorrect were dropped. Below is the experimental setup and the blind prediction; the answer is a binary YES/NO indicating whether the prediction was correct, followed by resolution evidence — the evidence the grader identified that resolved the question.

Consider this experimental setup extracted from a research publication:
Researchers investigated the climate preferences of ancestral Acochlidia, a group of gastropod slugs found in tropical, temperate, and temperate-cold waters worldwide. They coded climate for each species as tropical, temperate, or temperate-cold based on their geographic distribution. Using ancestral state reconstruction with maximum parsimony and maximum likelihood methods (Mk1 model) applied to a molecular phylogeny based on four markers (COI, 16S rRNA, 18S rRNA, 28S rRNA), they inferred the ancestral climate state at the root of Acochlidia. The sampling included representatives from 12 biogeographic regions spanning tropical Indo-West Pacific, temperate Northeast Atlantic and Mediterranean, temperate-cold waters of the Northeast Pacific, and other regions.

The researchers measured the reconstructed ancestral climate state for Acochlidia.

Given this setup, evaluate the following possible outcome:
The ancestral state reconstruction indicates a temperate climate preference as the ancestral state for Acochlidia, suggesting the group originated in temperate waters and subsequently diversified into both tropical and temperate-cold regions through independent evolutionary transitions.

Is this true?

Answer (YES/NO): NO